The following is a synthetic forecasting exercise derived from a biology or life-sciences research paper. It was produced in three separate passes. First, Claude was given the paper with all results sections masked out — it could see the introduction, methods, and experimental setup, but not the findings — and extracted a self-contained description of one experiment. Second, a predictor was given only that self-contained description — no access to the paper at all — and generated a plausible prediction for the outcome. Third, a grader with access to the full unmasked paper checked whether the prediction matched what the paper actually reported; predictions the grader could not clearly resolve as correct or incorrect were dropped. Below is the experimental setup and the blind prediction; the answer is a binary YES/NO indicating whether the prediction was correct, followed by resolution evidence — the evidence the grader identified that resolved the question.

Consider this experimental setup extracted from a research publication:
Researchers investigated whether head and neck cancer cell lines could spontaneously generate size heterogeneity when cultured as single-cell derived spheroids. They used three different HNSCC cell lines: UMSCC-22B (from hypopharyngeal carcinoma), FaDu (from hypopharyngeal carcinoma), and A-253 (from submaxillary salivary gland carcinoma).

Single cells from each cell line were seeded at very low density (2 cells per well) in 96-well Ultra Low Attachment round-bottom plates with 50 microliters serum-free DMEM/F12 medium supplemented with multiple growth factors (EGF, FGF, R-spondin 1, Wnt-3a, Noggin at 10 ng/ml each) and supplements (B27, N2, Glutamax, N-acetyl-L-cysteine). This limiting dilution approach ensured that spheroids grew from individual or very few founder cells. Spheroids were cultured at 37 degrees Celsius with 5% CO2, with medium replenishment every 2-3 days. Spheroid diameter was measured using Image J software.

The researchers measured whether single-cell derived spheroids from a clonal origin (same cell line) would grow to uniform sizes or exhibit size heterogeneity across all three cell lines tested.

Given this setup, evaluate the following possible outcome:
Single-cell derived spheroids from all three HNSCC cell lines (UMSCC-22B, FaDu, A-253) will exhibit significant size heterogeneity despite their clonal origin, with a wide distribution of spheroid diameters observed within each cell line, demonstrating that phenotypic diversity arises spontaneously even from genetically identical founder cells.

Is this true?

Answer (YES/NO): YES